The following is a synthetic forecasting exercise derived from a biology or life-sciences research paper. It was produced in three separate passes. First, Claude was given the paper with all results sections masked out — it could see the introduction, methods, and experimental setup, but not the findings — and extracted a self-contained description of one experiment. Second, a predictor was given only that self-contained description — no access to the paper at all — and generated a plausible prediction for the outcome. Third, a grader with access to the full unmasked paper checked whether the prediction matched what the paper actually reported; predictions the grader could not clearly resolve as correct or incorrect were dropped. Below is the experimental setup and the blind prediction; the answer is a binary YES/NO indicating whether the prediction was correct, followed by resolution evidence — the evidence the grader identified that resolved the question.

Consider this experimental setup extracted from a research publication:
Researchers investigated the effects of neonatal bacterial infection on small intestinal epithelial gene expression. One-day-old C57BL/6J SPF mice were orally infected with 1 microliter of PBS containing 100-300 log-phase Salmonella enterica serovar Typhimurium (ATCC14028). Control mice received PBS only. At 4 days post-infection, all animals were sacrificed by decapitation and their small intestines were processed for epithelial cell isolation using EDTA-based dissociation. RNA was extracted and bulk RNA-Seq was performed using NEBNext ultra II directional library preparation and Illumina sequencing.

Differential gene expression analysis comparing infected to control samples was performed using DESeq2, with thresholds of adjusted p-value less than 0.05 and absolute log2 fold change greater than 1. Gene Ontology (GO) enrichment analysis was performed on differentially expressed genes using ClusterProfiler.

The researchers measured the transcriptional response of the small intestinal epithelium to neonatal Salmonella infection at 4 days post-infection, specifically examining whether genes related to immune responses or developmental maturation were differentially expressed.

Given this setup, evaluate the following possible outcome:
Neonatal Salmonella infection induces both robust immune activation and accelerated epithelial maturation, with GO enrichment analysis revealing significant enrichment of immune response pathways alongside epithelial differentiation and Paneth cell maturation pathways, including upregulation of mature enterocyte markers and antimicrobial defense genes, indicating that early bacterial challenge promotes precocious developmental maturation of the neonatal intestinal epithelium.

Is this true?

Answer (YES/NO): NO